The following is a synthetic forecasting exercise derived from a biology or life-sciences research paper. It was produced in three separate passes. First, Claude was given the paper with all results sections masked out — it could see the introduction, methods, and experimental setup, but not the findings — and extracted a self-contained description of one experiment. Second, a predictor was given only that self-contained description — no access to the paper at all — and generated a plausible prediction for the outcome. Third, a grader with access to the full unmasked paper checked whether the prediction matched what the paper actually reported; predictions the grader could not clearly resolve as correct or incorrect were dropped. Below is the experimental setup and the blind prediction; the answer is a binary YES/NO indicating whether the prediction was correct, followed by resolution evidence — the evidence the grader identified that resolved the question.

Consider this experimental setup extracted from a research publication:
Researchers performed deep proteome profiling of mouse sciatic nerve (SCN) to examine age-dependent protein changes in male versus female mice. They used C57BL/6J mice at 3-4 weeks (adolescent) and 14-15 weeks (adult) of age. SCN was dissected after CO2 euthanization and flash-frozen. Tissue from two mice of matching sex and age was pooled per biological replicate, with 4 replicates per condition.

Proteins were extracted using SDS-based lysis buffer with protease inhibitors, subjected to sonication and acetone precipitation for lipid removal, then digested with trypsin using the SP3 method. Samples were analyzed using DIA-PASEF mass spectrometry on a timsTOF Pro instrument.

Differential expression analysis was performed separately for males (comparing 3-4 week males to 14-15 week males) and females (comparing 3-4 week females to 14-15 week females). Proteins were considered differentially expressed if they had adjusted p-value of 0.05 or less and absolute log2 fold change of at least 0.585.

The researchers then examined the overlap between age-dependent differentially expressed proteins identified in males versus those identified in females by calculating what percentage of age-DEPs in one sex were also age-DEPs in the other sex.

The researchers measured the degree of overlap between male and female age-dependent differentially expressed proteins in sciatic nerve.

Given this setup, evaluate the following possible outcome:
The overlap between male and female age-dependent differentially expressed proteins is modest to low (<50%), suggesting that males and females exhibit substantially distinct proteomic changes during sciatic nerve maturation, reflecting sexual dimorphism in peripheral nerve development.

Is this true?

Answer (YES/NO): NO